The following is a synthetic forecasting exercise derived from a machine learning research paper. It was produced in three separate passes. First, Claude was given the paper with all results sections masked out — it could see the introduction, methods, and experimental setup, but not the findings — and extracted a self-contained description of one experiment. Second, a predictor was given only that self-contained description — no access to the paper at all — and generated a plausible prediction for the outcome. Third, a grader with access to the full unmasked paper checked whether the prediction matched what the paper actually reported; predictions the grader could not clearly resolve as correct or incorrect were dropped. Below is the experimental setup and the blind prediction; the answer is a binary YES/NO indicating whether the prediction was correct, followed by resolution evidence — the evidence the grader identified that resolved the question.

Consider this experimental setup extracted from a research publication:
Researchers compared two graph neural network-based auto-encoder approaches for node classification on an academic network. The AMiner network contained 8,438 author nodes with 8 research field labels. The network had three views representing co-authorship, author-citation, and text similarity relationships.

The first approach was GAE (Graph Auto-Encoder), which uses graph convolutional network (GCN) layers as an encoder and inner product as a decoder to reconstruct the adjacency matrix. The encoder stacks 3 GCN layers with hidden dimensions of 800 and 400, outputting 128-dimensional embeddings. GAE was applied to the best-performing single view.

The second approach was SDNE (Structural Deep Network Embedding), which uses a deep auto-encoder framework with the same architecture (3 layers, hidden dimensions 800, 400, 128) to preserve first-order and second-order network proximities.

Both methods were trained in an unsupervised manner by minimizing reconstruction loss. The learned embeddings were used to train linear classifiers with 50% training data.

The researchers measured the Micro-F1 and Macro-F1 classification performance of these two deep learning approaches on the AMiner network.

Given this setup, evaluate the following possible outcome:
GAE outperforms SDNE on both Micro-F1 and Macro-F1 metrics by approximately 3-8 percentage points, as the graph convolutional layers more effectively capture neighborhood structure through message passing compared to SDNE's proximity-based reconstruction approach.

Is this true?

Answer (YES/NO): NO